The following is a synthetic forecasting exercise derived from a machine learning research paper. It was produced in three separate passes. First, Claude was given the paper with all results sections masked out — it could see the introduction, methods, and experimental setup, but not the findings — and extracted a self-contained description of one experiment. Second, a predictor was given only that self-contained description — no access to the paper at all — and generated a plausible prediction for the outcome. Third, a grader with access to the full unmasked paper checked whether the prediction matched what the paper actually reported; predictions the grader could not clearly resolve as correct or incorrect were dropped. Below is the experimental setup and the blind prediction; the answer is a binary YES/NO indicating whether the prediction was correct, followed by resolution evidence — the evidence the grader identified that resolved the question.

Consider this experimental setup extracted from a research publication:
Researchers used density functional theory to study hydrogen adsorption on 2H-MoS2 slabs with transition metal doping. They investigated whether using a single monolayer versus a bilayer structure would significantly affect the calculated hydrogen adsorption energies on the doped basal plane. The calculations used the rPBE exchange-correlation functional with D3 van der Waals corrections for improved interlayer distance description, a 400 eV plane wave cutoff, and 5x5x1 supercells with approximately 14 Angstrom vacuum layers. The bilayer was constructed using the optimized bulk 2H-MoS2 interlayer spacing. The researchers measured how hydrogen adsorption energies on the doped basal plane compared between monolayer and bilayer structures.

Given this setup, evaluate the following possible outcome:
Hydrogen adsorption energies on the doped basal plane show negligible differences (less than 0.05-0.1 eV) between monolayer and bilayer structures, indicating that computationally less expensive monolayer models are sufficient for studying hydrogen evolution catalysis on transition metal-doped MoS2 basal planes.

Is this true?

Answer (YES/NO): YES